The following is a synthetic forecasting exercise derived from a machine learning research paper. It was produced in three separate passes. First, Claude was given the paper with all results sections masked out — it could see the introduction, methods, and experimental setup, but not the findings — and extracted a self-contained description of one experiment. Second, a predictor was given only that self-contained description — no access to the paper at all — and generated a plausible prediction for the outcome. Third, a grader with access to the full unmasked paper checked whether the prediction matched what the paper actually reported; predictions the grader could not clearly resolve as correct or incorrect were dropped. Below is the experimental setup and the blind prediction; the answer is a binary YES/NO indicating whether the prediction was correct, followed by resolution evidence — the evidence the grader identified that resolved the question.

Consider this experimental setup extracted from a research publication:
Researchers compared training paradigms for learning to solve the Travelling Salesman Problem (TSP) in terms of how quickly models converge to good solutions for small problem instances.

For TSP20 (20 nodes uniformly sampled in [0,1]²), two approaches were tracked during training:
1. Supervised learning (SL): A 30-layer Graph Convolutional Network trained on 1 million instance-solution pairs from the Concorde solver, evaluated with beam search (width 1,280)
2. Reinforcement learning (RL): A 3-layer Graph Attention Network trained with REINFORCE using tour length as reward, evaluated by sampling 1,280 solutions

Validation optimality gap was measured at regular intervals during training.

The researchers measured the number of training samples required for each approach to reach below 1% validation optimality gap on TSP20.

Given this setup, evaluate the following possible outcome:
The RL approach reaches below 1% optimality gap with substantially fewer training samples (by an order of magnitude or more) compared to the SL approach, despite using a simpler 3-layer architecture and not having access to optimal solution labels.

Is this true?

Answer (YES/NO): NO